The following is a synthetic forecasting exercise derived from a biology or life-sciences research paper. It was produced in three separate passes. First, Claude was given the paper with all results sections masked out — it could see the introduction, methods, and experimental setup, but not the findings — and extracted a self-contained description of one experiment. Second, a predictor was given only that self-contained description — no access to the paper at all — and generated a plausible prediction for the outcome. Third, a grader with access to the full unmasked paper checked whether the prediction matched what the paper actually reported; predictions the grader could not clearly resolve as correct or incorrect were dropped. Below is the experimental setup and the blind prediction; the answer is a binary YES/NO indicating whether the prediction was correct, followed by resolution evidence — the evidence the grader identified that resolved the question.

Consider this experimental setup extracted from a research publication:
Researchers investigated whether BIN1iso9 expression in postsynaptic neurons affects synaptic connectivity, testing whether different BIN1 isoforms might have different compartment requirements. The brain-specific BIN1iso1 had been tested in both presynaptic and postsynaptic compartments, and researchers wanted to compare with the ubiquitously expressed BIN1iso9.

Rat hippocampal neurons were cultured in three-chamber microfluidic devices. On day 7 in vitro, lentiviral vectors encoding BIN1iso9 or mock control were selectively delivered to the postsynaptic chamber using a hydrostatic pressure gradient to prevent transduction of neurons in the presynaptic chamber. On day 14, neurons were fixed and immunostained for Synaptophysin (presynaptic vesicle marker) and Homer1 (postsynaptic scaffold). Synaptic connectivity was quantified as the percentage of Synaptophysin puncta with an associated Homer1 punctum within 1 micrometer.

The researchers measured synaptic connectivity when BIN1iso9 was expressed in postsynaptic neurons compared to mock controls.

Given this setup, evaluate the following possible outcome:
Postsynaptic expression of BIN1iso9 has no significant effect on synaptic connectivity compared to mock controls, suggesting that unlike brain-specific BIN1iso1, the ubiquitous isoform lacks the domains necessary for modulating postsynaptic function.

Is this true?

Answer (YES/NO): YES